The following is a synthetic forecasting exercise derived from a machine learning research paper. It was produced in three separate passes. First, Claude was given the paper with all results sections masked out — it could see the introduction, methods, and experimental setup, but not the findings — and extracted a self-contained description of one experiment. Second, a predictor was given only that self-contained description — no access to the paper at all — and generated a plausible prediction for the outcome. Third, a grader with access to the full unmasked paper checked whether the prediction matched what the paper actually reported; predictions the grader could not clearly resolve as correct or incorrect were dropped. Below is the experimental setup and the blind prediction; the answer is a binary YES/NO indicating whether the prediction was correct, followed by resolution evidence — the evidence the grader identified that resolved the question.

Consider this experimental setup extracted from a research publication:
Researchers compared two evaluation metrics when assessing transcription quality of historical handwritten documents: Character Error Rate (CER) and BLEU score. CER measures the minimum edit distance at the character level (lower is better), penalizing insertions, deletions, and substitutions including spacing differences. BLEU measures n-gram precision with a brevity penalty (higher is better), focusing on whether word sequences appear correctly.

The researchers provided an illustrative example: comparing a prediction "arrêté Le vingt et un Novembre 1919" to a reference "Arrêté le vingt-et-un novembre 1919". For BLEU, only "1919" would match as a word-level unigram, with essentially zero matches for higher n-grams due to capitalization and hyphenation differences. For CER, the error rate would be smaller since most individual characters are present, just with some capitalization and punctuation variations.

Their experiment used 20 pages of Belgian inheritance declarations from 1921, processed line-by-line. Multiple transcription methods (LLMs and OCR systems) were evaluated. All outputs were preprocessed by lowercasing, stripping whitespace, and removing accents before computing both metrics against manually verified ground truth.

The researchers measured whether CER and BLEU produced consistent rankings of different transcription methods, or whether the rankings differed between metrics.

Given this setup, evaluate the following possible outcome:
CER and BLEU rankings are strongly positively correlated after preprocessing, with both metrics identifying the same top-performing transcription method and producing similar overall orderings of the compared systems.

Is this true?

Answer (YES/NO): NO